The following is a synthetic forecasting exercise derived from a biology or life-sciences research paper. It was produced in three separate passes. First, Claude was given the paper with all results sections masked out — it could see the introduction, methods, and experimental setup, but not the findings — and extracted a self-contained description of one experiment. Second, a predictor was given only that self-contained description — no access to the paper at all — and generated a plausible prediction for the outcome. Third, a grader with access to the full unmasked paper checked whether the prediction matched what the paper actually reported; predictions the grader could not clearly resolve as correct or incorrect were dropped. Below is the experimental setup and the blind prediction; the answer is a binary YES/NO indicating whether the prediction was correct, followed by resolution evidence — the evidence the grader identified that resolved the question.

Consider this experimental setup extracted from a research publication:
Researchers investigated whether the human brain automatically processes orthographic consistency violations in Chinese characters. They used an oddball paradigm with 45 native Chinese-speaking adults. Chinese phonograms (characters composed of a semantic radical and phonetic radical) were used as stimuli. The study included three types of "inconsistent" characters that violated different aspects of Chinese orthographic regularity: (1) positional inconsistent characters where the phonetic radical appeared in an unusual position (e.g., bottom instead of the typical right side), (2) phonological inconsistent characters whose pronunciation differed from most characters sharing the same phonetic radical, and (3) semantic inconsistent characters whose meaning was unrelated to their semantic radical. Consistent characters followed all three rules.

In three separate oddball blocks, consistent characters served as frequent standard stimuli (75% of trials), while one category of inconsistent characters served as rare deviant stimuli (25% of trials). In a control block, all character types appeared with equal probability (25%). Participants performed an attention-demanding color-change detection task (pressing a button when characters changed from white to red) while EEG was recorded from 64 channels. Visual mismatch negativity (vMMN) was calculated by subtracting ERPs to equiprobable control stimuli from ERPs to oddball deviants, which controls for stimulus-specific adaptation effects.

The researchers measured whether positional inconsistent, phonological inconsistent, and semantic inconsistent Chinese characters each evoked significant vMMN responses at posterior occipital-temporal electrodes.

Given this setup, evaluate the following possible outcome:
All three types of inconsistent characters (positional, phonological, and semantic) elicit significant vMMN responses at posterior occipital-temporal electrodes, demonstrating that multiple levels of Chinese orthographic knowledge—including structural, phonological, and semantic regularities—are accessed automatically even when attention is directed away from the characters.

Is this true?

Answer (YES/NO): YES